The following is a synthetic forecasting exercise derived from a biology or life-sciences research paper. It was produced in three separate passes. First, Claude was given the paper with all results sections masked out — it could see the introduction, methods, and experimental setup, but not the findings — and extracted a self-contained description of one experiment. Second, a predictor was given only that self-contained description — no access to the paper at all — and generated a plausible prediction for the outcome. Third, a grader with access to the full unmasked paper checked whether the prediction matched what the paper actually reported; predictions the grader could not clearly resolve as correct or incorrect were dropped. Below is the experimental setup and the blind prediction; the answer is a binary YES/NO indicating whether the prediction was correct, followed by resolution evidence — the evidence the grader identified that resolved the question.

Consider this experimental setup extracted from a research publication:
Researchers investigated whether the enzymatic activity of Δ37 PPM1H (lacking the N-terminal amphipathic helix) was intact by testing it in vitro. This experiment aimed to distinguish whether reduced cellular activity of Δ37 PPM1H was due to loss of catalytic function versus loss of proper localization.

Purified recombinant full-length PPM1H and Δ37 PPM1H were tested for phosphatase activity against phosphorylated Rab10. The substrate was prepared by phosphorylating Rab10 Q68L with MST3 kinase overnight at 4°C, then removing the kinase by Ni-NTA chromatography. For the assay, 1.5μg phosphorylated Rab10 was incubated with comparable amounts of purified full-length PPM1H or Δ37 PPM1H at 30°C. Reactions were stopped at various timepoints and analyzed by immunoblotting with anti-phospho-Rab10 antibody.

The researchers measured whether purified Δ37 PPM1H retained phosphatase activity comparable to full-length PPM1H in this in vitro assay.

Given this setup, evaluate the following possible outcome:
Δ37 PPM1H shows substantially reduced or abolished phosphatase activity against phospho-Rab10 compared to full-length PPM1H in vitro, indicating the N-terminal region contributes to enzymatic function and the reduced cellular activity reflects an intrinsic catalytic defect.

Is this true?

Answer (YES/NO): NO